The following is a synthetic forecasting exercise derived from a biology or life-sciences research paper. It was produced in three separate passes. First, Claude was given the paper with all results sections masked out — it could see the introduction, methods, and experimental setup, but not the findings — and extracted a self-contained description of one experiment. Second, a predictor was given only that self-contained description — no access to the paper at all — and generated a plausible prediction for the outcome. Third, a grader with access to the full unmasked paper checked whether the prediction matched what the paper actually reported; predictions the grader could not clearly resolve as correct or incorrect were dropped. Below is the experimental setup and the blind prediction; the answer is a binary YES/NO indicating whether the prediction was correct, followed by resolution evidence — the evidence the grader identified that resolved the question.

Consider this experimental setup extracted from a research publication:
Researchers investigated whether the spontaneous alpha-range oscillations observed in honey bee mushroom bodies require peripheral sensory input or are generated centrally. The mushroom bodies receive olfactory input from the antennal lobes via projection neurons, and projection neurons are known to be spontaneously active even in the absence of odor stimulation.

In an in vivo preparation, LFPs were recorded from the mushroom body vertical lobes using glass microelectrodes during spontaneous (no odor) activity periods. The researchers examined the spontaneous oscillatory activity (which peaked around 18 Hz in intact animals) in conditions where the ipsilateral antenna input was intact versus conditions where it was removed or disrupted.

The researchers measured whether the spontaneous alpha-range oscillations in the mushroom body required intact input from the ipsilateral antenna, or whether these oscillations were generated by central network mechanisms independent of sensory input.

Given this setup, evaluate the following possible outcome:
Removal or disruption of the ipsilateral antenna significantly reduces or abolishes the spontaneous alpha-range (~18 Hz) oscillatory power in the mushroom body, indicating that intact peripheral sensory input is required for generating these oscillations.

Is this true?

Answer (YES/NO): YES